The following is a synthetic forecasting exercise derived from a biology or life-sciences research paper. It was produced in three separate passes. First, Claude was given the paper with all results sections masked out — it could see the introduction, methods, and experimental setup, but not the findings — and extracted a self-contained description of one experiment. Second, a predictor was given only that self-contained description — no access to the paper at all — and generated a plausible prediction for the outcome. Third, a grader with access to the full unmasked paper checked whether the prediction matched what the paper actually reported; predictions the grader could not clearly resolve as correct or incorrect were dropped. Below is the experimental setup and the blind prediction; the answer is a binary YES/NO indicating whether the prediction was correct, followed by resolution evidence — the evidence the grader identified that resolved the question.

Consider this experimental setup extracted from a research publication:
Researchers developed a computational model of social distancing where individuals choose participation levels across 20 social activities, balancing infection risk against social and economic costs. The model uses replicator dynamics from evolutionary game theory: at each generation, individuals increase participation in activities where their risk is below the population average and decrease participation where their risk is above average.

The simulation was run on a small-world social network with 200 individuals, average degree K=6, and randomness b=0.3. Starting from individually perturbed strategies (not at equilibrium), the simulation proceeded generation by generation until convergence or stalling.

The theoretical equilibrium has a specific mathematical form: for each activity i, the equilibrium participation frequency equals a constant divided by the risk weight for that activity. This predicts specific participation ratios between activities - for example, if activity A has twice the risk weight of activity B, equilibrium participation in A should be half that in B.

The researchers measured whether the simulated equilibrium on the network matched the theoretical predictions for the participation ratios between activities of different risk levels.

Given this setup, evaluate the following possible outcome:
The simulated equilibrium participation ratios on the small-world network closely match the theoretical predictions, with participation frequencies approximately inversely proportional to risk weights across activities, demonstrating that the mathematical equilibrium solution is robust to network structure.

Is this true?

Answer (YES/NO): YES